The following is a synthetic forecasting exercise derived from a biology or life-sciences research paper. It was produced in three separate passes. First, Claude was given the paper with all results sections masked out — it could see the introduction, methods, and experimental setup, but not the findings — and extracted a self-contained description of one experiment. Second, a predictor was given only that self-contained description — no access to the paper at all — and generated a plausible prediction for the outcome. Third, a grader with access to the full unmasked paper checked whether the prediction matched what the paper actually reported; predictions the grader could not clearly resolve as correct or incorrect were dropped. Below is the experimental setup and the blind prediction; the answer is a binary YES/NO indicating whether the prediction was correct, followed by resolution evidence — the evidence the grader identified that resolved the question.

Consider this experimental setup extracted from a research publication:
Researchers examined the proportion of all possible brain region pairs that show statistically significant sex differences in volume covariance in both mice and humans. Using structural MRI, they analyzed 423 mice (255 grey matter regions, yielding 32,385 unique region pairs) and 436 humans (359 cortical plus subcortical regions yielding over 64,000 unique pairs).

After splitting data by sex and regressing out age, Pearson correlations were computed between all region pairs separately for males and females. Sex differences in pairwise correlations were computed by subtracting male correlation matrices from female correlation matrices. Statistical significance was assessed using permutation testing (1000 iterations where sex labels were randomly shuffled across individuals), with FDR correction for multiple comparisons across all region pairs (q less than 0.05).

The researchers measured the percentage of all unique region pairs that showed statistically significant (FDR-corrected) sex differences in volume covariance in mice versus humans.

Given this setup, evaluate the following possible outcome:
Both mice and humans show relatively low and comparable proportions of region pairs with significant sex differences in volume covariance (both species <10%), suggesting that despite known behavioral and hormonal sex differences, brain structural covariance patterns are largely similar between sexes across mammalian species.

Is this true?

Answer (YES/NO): YES